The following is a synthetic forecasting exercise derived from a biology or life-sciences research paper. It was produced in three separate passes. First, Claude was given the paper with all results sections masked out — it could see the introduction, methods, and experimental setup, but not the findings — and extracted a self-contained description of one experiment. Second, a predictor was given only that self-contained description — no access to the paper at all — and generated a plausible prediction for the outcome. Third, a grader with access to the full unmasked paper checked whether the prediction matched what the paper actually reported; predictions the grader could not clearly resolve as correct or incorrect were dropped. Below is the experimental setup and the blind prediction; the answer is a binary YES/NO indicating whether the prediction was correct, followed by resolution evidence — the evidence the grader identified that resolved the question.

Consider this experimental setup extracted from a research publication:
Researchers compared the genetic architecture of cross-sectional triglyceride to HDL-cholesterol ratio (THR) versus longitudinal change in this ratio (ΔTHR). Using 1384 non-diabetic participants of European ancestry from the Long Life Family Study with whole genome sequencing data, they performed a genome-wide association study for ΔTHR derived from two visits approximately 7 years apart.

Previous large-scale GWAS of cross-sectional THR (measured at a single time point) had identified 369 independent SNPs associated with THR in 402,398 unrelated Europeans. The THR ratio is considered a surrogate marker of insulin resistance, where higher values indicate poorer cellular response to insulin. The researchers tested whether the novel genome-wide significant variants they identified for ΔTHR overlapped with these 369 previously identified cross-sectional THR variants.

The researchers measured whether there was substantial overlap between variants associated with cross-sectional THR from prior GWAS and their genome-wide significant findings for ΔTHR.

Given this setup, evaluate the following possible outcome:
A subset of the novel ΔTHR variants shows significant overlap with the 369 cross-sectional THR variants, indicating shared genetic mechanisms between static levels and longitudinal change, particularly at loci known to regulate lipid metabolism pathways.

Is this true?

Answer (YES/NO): YES